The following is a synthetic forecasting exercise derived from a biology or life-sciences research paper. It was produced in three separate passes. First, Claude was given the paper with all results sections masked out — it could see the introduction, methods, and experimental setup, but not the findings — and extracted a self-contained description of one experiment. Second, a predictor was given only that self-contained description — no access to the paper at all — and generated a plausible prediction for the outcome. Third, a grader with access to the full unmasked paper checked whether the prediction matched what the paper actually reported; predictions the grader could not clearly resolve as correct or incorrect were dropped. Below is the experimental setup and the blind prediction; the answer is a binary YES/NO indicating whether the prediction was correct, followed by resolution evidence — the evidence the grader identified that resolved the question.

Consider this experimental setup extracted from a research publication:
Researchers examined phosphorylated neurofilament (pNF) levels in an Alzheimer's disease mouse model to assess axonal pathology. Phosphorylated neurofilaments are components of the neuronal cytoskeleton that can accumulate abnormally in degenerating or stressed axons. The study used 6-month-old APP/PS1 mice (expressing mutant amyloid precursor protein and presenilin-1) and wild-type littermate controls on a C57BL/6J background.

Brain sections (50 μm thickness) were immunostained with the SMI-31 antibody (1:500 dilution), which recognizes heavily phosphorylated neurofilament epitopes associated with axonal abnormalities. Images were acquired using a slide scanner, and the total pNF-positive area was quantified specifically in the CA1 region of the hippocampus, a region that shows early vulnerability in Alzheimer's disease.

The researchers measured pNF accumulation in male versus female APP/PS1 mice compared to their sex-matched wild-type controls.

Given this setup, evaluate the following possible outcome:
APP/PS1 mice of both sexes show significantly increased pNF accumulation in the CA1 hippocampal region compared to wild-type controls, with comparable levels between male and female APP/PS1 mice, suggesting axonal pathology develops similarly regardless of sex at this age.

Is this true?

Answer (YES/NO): NO